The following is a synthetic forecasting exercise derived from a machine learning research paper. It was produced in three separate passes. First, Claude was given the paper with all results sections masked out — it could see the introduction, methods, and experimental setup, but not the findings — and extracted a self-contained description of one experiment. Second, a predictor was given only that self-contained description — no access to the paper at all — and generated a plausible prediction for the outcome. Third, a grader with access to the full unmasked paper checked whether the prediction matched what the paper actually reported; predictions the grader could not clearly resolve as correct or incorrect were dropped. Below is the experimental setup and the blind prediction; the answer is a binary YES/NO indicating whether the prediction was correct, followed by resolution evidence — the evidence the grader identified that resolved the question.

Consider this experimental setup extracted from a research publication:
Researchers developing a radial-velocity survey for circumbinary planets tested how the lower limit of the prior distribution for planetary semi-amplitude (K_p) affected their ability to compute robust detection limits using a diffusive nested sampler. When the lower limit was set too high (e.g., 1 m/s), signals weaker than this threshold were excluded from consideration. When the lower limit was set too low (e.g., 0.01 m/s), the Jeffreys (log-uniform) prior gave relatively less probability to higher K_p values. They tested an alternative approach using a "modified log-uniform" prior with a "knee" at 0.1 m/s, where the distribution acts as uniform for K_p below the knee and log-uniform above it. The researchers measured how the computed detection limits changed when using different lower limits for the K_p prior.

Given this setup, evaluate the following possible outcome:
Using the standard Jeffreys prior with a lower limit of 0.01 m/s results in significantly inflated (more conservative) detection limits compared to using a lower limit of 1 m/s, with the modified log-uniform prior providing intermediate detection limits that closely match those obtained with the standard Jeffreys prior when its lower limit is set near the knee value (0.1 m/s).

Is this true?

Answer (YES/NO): NO